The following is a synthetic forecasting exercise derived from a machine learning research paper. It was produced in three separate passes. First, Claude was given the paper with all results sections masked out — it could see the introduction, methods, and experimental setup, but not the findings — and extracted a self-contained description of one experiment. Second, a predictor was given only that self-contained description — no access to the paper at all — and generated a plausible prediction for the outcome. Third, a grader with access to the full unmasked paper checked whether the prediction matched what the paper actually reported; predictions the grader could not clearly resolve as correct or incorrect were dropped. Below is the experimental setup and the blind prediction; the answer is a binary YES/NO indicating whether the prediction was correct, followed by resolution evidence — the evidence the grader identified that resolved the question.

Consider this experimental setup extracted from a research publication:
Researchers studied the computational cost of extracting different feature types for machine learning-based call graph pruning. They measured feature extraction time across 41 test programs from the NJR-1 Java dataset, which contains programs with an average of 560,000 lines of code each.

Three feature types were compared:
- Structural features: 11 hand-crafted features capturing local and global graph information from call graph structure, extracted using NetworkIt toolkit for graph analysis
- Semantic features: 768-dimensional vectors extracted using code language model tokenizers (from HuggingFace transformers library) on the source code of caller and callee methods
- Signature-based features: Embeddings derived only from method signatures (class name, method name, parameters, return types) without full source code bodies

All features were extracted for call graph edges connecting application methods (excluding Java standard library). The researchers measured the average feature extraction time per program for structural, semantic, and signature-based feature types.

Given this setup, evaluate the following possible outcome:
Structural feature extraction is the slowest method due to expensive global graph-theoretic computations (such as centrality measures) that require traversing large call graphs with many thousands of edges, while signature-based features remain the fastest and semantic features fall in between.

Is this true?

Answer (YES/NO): NO